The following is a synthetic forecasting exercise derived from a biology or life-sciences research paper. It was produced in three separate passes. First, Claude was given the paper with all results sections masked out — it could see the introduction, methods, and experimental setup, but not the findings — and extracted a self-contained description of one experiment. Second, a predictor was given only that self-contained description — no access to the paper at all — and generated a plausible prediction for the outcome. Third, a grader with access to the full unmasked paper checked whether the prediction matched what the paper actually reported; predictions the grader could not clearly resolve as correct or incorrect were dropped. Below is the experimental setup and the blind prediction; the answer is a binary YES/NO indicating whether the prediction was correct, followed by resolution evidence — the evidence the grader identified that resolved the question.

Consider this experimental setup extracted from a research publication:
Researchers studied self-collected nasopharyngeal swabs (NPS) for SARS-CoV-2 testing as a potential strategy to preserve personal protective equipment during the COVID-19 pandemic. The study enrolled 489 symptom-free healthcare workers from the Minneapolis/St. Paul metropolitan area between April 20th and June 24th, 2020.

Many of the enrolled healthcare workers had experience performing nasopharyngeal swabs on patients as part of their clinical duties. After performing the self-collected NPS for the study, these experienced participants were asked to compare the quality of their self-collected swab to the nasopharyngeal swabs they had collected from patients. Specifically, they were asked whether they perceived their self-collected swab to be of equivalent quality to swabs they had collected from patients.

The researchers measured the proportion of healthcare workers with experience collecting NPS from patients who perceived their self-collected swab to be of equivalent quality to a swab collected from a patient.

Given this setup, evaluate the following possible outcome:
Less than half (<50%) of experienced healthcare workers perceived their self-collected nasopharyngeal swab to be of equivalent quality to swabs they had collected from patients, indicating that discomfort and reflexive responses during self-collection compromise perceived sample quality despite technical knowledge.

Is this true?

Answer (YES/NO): NO